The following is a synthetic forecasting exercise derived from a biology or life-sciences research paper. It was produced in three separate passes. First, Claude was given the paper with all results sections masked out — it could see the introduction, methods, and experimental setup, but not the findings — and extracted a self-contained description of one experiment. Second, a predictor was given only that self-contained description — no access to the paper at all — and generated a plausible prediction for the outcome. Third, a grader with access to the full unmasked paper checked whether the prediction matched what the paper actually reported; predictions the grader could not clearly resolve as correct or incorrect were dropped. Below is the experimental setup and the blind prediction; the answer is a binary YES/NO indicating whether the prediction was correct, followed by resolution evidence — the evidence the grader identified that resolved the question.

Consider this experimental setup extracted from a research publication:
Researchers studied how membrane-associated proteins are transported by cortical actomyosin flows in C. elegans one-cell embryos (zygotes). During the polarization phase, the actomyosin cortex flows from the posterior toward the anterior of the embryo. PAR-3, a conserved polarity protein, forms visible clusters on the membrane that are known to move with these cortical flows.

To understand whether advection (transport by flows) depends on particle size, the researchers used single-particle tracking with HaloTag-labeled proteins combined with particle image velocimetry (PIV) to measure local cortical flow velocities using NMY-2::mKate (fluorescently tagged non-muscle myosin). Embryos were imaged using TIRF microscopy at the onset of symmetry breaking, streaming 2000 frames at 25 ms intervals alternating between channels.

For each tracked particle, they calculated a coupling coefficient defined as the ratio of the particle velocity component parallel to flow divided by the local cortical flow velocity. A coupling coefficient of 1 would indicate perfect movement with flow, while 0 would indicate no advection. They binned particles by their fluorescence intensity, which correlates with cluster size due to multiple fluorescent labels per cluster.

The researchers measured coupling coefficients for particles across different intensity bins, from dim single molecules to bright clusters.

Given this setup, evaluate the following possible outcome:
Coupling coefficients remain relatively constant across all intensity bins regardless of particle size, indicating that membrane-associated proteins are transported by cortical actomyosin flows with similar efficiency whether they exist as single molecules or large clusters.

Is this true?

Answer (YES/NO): YES